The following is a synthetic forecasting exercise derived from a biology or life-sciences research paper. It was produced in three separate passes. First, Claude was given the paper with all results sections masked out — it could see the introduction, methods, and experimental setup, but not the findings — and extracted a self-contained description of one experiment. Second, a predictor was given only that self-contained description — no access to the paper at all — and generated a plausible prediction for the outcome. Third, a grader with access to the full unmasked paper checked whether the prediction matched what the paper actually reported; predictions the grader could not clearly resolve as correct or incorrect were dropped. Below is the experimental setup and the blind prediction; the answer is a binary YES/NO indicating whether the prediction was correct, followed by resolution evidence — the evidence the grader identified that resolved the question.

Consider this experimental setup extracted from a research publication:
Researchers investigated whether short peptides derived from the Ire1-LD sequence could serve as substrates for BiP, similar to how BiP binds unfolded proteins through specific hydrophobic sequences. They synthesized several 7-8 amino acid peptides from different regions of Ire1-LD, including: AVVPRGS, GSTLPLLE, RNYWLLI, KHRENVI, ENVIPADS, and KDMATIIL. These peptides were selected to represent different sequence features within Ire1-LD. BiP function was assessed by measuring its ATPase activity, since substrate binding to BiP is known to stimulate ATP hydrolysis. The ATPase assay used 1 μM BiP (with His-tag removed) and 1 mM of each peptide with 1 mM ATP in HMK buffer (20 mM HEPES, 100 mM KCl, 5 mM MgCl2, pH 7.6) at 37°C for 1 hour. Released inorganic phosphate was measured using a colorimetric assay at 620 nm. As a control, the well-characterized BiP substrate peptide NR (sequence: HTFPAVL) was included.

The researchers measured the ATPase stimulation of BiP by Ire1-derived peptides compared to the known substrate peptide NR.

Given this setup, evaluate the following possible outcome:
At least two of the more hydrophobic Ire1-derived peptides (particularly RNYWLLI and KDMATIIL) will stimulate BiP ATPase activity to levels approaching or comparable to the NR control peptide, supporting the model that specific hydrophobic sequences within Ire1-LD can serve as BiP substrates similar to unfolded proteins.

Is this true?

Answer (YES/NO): NO